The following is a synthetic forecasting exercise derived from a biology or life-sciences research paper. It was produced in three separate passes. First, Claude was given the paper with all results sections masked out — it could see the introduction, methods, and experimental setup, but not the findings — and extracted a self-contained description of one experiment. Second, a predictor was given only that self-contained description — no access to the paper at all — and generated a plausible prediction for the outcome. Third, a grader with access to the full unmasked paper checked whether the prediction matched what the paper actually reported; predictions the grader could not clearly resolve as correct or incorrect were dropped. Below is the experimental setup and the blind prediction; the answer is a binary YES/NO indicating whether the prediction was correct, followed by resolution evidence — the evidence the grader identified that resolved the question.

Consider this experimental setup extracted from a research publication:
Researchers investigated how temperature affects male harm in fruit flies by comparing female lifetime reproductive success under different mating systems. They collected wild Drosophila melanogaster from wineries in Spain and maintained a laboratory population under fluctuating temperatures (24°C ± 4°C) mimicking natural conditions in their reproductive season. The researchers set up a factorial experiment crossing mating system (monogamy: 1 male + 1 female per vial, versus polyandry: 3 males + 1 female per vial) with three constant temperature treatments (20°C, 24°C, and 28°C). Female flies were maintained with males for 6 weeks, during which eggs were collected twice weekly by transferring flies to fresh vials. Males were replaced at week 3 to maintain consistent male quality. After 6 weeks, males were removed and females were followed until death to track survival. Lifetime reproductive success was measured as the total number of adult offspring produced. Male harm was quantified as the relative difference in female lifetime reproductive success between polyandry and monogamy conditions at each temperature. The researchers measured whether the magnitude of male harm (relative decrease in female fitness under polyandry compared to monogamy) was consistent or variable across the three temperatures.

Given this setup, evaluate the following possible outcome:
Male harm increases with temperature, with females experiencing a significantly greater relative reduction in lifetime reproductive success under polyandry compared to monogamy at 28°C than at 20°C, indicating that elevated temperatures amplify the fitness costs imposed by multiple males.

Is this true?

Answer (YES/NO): NO